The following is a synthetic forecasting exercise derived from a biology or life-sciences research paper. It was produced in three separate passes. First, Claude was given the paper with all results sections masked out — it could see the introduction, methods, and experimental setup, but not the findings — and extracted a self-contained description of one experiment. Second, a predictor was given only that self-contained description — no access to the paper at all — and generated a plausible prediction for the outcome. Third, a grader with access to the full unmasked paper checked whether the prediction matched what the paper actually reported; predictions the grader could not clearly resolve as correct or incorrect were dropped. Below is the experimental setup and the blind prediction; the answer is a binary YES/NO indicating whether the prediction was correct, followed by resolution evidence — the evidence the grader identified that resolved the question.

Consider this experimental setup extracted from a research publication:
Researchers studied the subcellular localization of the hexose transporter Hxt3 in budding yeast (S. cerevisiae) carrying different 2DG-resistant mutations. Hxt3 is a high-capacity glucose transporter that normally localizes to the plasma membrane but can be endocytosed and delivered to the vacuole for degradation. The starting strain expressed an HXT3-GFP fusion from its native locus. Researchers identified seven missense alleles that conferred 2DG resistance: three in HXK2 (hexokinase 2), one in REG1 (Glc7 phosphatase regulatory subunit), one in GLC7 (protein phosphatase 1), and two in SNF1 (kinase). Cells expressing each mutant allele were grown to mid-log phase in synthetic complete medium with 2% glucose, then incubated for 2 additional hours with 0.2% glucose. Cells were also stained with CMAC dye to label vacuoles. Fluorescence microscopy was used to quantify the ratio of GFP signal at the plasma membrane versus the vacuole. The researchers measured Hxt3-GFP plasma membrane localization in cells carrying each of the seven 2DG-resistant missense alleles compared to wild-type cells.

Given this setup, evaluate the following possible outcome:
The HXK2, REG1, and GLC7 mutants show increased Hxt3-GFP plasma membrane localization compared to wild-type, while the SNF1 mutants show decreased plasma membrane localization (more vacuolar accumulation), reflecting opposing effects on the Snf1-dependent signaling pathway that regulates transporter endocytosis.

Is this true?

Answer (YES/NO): NO